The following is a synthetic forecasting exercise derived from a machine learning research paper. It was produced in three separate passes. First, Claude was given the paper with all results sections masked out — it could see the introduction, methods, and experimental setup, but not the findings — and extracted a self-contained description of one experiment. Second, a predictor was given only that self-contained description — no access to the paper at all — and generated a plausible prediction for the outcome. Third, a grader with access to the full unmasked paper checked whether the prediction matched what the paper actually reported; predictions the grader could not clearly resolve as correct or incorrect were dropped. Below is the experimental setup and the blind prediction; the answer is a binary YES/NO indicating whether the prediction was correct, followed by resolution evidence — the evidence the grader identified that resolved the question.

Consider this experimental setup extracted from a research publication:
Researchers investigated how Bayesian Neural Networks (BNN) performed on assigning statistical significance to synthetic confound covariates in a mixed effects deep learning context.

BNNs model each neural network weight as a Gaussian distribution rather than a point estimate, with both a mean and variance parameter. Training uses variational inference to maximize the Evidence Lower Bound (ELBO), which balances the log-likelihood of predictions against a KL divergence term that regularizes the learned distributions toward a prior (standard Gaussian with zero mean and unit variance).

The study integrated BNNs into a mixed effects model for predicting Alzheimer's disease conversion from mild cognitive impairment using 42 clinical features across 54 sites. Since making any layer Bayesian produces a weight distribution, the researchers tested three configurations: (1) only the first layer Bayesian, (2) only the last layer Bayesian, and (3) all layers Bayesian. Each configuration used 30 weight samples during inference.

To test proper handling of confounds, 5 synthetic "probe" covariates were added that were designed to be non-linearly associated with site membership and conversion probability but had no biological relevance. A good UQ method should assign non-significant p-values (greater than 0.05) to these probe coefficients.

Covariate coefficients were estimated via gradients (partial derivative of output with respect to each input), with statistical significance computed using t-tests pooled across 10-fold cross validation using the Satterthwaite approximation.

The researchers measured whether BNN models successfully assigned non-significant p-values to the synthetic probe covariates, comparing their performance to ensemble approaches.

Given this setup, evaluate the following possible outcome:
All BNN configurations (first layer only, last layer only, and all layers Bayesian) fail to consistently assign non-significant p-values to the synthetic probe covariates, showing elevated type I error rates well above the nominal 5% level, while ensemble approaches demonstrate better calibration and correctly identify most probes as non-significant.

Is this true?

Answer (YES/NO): NO